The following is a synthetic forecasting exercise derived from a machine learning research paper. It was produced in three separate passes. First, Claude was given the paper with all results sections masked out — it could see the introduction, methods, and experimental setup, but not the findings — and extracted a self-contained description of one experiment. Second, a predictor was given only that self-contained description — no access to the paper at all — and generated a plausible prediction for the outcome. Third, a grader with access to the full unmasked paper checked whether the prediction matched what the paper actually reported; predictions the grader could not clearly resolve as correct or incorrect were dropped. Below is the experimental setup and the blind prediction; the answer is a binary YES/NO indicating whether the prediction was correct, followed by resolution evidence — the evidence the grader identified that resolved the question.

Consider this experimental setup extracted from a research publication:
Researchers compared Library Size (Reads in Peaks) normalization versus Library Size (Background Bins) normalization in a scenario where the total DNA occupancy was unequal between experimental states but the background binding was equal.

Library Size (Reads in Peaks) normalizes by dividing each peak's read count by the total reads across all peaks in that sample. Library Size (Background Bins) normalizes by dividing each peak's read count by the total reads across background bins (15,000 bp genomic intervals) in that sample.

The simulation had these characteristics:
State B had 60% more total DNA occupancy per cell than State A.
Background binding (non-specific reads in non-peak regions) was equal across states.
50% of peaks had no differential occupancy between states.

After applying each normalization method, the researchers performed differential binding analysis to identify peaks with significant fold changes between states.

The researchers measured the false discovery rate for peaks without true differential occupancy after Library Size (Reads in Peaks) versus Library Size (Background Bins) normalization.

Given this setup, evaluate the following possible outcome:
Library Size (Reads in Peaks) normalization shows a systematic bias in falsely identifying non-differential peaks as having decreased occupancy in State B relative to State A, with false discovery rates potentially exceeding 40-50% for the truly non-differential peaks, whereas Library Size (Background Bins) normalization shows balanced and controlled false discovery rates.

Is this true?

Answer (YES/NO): NO